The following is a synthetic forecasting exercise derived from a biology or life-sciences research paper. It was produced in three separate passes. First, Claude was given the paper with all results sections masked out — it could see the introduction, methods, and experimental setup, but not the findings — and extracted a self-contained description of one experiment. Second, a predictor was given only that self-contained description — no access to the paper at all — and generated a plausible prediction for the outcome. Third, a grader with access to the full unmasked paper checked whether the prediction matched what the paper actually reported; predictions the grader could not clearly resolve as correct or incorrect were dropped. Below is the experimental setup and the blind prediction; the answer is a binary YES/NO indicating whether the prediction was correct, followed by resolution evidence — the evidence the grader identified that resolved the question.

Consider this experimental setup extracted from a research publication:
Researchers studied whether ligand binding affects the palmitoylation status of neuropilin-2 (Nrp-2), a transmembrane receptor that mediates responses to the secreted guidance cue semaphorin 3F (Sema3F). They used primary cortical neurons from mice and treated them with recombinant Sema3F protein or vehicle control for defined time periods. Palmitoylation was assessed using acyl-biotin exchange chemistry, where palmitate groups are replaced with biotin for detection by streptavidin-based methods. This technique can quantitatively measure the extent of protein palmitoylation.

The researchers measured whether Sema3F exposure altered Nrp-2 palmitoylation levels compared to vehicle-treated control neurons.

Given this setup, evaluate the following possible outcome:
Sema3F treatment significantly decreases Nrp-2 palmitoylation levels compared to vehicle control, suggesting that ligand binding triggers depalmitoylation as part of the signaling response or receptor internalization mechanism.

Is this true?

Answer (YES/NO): NO